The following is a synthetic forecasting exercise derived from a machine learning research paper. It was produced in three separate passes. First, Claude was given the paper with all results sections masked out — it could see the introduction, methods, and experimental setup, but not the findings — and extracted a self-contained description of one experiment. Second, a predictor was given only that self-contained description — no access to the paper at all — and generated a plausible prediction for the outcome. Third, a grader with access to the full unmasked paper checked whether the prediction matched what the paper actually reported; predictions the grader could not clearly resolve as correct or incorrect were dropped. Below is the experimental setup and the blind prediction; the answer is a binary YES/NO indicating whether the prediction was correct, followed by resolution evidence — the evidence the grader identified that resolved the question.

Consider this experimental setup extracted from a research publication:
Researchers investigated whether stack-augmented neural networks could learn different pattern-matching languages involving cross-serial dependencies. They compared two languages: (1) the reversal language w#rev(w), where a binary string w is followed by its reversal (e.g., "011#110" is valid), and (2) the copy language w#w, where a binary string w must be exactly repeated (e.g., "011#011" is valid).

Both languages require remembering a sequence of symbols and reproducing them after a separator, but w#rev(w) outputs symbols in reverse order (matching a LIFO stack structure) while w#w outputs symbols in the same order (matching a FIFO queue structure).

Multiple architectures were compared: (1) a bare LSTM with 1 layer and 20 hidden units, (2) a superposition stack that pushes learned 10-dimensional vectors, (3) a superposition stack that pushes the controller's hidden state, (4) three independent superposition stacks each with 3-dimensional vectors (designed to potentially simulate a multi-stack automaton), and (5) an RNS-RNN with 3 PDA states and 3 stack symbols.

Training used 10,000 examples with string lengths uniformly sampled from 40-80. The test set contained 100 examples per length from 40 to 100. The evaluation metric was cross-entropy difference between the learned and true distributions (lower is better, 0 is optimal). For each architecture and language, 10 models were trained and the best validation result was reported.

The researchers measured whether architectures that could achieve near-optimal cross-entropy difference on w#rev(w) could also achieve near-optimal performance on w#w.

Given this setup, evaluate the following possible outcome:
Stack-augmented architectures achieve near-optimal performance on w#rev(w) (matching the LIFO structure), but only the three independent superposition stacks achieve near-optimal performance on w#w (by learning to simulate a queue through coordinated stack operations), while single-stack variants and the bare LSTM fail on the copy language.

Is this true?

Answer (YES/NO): NO